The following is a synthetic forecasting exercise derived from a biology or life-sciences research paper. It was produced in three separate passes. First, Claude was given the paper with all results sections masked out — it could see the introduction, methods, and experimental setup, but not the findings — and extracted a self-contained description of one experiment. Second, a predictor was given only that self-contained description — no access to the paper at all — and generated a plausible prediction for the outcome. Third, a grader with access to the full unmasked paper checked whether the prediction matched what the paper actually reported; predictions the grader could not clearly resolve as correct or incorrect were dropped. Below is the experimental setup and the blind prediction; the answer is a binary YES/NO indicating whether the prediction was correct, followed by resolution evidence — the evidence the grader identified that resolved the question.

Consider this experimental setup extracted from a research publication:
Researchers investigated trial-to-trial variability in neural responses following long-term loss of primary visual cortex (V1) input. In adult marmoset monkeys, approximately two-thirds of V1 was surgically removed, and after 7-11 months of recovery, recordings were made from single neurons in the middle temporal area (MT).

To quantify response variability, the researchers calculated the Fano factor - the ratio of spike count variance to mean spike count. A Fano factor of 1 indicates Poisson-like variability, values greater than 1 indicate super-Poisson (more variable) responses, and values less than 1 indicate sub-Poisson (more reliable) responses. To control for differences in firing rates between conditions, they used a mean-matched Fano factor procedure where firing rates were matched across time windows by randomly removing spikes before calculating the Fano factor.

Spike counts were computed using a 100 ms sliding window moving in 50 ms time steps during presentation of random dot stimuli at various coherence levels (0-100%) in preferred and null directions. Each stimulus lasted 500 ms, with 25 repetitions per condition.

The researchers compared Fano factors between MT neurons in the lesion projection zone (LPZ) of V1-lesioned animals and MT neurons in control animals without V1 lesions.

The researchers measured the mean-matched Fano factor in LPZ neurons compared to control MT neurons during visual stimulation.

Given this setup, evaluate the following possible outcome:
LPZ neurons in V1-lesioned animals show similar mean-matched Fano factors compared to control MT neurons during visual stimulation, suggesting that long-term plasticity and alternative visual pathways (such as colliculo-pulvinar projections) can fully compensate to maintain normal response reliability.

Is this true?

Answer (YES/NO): NO